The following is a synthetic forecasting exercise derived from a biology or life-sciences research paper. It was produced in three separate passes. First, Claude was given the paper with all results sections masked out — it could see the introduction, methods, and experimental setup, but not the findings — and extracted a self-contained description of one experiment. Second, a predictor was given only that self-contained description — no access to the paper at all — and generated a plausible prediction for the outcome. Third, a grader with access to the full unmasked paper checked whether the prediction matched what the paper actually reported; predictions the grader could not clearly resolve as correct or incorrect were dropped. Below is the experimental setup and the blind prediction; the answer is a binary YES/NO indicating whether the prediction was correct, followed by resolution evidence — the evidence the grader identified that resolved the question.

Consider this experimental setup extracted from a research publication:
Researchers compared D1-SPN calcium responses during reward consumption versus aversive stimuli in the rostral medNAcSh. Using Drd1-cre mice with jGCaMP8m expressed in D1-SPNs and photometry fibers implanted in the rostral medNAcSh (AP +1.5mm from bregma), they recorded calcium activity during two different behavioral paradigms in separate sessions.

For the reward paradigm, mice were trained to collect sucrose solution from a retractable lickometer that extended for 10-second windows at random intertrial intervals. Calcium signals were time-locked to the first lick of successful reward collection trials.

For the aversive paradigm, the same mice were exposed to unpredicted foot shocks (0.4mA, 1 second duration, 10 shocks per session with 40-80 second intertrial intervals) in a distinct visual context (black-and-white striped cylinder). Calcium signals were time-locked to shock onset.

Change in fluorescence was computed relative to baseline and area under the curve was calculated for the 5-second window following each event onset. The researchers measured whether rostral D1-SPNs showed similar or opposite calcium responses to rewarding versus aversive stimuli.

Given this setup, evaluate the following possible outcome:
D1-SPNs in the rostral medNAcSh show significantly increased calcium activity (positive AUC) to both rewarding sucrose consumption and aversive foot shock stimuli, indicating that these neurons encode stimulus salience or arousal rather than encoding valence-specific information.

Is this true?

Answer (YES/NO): NO